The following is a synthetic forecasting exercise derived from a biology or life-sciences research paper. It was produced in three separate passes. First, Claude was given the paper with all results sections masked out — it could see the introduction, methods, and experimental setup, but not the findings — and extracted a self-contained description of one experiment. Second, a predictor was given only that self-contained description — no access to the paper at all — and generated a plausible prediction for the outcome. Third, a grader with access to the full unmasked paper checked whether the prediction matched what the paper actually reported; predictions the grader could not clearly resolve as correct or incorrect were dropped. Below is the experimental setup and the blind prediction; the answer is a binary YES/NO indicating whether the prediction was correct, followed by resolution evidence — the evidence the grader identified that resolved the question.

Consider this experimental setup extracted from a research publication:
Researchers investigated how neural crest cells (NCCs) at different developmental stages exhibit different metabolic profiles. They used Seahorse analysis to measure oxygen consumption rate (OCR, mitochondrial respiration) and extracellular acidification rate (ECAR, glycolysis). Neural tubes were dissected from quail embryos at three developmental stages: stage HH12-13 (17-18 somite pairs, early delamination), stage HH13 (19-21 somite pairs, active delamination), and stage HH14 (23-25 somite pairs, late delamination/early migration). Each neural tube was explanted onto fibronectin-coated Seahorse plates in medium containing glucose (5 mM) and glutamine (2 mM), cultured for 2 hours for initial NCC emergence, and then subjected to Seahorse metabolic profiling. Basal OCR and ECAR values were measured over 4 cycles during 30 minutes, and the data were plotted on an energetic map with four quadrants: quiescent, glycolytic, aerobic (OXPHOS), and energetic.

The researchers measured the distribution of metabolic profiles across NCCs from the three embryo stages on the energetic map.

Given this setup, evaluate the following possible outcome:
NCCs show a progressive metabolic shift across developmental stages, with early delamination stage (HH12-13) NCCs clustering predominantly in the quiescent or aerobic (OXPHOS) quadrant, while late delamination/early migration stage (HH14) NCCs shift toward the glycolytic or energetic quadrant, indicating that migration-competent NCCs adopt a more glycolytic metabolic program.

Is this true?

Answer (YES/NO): NO